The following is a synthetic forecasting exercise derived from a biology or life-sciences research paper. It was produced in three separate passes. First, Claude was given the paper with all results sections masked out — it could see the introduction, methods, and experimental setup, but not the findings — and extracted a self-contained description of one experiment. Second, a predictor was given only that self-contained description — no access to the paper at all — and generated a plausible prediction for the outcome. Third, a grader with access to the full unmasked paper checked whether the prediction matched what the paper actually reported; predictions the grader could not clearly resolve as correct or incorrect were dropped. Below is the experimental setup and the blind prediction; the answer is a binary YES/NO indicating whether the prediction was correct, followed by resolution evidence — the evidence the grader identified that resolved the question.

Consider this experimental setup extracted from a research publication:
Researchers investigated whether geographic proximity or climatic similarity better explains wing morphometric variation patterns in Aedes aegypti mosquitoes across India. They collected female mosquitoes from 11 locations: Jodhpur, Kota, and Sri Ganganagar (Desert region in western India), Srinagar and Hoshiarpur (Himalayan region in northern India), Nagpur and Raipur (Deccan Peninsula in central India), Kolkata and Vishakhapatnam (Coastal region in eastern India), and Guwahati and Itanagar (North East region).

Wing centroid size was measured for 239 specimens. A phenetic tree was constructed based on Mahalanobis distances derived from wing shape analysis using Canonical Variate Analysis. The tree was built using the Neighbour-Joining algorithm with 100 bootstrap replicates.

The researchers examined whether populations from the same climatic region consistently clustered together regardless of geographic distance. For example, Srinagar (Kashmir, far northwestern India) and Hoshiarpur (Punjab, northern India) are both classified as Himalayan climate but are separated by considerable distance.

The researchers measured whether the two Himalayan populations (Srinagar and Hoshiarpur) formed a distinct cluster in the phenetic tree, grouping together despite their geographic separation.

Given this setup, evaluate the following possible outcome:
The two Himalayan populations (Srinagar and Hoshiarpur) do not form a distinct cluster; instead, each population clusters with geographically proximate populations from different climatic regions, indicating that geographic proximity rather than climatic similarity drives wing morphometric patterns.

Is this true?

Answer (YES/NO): NO